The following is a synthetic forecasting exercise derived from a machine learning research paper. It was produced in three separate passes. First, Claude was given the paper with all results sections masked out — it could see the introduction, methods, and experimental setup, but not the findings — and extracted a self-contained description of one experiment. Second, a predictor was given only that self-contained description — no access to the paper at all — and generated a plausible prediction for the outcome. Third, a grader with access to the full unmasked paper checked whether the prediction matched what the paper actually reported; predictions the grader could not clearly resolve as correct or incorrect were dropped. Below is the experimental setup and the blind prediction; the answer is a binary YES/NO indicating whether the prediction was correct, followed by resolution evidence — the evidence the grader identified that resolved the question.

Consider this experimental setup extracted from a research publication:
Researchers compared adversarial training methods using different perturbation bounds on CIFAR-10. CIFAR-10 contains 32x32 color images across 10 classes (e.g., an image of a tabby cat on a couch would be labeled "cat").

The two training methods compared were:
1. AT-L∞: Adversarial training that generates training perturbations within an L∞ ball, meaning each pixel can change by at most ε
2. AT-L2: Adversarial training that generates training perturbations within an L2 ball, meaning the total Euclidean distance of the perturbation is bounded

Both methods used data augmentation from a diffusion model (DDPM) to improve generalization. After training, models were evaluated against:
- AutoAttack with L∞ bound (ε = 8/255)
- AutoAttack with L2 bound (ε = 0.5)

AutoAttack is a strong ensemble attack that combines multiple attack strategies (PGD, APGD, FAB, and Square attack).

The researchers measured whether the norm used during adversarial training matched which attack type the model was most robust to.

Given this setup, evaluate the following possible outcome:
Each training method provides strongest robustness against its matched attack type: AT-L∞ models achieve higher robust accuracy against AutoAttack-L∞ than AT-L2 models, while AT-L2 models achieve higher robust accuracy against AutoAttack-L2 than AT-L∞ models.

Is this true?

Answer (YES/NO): YES